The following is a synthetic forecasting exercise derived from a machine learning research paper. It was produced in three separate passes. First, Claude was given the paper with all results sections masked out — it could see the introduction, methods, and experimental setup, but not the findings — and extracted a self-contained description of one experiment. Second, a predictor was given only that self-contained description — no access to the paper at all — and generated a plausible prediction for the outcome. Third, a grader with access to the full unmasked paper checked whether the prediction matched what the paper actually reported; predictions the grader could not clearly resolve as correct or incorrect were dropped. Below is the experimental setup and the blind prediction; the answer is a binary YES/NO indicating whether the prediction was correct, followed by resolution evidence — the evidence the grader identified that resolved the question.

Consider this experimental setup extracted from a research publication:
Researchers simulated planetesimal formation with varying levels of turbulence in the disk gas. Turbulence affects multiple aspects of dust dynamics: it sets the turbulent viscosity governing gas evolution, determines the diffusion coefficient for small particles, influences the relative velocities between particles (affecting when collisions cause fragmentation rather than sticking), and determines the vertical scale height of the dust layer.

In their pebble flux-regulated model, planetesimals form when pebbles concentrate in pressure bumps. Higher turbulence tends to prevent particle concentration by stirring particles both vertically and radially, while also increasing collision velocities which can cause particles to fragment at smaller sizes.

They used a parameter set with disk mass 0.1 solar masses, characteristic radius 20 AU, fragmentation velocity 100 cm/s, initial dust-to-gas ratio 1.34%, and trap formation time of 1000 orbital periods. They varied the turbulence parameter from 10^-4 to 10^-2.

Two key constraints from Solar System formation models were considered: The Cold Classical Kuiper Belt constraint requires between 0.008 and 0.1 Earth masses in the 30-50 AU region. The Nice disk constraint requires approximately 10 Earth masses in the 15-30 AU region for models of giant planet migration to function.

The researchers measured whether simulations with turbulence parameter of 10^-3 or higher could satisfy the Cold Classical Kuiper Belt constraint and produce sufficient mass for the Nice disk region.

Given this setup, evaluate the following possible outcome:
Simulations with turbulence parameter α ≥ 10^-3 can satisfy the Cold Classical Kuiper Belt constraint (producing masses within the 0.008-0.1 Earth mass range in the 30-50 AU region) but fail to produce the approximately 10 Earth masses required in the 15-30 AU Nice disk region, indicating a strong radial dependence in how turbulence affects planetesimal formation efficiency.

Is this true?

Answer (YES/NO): NO